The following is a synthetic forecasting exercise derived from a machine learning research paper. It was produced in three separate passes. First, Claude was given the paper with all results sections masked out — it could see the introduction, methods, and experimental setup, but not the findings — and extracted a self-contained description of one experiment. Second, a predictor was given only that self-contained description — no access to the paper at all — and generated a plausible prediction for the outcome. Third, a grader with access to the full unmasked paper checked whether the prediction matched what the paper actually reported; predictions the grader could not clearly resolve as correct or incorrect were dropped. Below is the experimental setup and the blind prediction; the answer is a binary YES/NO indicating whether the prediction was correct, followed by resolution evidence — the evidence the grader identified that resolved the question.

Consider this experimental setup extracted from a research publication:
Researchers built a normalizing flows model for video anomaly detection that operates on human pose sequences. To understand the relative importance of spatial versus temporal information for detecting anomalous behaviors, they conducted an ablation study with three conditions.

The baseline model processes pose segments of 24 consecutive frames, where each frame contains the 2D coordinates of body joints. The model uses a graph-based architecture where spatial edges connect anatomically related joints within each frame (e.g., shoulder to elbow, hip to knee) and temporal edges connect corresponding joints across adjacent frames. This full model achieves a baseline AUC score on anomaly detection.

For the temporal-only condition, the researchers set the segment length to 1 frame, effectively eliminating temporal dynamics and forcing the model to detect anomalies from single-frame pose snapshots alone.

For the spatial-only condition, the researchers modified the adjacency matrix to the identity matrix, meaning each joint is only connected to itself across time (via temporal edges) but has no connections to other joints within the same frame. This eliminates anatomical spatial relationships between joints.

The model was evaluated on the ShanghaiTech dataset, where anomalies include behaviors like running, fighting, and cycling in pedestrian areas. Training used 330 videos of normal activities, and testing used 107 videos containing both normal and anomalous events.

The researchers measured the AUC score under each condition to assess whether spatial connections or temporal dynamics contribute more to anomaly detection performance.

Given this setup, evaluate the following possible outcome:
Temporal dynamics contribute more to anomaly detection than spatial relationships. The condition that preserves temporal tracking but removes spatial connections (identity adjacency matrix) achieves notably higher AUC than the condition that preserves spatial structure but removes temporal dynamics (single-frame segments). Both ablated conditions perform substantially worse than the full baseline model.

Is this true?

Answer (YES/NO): YES